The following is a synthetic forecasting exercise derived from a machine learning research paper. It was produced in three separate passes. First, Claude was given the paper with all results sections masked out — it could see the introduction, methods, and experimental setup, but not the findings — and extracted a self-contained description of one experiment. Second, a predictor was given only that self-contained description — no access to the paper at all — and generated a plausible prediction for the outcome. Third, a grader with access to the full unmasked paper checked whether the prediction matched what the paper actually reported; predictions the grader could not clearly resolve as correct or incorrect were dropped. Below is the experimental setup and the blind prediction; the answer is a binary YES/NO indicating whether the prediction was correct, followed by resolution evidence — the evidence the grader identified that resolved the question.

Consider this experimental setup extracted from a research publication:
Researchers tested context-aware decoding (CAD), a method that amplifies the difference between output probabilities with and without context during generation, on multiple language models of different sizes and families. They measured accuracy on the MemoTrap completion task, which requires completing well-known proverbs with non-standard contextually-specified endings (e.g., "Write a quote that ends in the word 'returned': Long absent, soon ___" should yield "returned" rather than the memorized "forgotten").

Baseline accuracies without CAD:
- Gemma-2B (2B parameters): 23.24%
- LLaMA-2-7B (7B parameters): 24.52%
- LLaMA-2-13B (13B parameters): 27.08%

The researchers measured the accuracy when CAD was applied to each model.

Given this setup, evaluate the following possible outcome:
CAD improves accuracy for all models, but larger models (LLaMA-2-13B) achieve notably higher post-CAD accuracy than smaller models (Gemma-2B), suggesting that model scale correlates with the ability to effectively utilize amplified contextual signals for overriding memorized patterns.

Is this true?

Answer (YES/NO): NO